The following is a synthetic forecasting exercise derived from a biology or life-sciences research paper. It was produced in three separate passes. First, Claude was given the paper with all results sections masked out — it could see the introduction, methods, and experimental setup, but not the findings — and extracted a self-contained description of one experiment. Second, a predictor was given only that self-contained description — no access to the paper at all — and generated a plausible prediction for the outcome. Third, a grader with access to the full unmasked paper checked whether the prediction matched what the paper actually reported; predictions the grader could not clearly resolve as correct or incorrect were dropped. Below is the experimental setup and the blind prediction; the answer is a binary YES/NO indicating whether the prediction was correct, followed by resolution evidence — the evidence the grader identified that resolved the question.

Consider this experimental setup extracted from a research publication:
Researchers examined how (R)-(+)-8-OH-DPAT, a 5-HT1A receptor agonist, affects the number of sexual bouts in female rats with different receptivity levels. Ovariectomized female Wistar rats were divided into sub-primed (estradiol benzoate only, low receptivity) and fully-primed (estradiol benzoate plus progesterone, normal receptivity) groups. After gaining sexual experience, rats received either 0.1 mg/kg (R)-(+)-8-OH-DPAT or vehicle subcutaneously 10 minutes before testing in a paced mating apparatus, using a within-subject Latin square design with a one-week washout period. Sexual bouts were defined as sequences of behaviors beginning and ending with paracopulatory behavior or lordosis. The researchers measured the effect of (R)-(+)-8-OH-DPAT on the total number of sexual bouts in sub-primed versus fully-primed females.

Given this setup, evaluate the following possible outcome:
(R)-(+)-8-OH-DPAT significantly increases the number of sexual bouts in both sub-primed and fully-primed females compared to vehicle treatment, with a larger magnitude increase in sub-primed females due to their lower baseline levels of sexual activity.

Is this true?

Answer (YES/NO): NO